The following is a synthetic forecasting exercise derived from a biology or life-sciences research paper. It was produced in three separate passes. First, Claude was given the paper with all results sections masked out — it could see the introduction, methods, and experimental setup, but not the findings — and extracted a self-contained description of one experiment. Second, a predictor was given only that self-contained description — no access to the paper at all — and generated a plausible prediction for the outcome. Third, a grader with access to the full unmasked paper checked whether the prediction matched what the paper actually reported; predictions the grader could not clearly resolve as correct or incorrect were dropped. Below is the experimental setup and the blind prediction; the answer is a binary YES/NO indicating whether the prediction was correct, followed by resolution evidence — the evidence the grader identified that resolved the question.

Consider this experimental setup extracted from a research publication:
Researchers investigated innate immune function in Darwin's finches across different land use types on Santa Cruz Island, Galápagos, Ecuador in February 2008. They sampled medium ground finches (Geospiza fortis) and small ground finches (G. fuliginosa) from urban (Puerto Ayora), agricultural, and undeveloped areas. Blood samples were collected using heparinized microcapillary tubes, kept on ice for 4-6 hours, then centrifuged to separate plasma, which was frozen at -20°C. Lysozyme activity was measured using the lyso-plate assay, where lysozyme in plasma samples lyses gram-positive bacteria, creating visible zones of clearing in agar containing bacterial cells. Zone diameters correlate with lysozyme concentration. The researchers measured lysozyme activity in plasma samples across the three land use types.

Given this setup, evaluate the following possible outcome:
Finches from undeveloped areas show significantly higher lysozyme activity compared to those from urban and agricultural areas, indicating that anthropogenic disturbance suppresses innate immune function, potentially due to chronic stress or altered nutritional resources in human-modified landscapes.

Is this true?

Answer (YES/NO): NO